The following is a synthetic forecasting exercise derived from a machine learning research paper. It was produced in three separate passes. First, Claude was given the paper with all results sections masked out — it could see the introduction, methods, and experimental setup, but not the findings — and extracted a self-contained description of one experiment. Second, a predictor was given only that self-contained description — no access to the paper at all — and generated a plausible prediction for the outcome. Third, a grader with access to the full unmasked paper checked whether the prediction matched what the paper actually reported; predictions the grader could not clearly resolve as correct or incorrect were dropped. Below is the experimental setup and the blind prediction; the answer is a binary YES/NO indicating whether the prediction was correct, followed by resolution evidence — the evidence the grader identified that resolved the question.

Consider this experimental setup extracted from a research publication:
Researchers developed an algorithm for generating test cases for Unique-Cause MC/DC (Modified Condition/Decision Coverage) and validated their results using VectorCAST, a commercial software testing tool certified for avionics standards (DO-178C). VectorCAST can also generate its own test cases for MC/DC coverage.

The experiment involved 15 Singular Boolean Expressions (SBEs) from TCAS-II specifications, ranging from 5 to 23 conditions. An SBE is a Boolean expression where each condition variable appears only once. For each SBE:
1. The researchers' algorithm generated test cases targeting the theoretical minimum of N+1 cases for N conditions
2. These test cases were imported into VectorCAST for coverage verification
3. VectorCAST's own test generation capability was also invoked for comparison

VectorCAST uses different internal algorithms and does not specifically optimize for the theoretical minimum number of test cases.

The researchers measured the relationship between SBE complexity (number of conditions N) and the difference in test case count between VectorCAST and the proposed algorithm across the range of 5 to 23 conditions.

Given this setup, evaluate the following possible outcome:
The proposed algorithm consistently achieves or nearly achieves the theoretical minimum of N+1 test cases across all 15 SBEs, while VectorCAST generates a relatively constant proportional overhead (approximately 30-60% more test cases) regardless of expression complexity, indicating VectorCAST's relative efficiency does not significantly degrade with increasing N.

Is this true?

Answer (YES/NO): NO